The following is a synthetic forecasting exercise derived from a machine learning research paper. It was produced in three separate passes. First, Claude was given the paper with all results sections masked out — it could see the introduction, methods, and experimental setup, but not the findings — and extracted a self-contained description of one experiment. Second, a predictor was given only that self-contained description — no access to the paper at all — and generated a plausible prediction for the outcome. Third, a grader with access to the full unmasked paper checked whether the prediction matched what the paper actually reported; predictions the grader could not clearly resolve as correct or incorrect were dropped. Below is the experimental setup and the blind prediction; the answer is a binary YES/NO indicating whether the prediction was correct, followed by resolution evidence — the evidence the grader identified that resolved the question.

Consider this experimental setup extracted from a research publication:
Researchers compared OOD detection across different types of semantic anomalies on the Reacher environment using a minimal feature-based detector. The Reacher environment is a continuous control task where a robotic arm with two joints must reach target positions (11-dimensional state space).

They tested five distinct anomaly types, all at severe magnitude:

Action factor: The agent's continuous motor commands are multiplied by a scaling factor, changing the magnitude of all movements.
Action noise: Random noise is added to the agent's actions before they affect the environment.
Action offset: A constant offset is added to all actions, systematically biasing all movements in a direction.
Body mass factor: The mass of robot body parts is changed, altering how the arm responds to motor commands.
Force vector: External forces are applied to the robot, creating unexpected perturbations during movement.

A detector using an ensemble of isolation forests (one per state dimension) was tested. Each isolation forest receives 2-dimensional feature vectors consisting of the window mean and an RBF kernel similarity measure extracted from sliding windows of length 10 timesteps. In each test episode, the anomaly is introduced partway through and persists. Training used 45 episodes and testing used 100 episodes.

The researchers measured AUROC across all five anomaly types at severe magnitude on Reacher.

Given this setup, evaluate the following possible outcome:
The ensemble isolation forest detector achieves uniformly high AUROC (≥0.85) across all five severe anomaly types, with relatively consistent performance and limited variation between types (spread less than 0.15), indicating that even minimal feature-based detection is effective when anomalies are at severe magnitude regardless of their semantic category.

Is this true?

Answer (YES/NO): NO